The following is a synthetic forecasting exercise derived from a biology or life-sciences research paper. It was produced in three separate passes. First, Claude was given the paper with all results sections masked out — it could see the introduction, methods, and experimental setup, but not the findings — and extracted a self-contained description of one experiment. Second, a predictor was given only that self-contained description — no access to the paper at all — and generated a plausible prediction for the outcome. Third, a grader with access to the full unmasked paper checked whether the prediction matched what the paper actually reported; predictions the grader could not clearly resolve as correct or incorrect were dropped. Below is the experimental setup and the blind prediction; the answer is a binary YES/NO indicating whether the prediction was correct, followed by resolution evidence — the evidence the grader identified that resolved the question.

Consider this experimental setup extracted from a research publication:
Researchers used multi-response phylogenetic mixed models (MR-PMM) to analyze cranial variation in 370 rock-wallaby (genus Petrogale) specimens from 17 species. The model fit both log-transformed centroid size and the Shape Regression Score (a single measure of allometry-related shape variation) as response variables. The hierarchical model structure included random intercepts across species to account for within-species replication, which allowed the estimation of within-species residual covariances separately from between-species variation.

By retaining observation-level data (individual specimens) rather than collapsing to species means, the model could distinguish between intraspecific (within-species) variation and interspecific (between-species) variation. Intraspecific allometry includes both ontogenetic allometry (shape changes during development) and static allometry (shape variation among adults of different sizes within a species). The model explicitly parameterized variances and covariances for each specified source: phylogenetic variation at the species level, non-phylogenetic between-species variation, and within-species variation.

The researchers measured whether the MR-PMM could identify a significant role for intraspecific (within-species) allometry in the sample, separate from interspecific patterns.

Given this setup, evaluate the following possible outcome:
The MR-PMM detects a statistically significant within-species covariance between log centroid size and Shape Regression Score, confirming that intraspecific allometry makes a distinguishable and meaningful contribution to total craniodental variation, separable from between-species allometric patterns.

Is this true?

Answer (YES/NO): YES